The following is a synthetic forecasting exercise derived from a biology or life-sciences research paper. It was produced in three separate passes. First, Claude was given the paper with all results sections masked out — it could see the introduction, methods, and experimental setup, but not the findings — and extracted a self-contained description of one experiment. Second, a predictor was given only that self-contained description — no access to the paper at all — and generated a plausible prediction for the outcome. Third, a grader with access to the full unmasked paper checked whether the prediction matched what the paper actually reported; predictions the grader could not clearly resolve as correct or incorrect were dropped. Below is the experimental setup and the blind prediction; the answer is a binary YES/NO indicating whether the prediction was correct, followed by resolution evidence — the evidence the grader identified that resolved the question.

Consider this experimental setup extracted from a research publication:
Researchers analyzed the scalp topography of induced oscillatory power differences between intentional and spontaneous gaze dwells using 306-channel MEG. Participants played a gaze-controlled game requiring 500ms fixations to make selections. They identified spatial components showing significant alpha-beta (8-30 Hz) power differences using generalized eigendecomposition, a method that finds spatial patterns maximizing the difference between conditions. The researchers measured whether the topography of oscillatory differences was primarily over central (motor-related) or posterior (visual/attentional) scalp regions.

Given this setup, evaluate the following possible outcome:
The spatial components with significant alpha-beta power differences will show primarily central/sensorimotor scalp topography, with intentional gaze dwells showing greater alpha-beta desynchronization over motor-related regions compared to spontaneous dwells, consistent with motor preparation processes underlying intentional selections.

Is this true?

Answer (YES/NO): NO